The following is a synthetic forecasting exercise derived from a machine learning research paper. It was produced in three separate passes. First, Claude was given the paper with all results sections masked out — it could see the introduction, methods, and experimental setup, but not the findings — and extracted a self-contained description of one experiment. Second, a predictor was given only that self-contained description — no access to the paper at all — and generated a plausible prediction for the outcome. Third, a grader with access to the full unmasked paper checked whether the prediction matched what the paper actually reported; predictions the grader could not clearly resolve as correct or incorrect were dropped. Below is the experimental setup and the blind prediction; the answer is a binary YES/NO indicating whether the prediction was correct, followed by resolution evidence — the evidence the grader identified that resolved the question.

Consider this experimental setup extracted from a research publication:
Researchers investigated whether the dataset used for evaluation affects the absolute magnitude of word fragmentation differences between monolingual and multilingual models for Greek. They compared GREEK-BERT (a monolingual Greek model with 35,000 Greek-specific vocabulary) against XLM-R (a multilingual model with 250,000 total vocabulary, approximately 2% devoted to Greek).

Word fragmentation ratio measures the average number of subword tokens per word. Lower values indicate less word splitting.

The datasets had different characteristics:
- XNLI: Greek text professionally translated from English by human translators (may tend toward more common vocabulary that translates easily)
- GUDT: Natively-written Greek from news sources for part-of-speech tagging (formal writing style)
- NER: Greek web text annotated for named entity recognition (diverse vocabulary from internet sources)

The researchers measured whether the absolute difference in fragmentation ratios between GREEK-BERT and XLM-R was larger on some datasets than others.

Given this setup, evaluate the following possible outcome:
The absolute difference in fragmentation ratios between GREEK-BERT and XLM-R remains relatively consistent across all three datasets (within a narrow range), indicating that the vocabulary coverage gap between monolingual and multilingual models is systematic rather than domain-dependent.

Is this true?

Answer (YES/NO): NO